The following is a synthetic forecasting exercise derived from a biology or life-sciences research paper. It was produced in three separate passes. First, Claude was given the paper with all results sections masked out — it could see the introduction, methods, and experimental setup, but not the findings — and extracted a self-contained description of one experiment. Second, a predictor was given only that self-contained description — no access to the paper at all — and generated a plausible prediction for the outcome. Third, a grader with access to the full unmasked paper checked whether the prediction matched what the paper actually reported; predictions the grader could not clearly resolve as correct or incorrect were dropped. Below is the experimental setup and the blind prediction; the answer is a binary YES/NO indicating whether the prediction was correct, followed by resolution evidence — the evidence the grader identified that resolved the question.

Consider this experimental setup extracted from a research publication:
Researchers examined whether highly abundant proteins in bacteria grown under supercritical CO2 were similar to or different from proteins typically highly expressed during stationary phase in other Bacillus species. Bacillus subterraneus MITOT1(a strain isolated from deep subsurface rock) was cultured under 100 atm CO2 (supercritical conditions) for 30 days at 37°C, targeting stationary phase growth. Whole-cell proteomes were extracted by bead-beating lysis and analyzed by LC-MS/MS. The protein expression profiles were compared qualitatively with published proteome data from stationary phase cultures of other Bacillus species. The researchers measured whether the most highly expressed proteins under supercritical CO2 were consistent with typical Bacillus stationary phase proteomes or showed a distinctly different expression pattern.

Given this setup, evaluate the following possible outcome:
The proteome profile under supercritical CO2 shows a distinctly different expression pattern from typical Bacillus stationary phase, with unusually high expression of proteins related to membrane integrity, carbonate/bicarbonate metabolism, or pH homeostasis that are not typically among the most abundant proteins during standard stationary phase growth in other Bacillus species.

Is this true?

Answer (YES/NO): NO